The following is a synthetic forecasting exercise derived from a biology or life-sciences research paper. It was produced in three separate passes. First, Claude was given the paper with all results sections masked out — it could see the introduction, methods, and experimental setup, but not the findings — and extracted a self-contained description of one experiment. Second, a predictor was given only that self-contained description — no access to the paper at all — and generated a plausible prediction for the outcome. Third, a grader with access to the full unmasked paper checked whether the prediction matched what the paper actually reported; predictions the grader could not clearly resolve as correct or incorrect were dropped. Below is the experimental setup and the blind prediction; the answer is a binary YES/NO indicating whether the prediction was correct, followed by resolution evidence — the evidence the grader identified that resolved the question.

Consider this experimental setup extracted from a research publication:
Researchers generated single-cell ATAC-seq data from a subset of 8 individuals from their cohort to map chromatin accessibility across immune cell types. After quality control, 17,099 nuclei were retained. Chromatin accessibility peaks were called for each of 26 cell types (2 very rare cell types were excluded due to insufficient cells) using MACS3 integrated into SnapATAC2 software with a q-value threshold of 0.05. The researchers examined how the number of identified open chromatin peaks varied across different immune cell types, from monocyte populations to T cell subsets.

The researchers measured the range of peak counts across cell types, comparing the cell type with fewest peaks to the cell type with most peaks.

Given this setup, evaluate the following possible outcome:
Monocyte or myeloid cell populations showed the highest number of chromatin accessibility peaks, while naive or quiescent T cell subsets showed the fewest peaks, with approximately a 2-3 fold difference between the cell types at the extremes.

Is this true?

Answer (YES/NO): NO